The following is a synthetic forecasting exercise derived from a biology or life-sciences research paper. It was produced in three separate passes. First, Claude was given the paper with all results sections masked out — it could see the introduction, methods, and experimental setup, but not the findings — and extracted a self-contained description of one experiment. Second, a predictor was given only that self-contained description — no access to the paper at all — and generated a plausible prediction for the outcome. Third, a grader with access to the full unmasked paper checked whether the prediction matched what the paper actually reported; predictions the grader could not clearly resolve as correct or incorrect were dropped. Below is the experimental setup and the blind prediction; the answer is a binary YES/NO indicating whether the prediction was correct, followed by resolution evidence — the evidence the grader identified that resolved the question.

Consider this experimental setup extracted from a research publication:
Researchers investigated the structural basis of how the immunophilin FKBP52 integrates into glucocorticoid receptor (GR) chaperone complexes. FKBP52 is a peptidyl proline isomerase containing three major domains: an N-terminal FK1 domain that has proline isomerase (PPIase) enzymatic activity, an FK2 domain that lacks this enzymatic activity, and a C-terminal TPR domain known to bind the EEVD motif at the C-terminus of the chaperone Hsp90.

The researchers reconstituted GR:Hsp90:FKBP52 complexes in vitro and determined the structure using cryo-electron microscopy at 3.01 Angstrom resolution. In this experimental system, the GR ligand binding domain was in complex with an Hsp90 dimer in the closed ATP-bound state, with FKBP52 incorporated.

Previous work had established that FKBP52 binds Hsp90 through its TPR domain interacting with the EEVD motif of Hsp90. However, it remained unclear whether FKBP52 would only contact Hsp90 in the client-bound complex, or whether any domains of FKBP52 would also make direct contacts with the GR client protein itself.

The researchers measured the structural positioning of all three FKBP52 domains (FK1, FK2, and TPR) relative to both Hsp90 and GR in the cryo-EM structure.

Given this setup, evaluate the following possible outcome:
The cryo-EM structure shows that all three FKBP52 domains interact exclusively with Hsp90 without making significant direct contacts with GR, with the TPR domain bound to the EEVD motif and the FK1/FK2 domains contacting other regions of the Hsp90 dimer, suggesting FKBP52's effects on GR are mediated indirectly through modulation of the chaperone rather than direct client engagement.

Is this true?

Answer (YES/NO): NO